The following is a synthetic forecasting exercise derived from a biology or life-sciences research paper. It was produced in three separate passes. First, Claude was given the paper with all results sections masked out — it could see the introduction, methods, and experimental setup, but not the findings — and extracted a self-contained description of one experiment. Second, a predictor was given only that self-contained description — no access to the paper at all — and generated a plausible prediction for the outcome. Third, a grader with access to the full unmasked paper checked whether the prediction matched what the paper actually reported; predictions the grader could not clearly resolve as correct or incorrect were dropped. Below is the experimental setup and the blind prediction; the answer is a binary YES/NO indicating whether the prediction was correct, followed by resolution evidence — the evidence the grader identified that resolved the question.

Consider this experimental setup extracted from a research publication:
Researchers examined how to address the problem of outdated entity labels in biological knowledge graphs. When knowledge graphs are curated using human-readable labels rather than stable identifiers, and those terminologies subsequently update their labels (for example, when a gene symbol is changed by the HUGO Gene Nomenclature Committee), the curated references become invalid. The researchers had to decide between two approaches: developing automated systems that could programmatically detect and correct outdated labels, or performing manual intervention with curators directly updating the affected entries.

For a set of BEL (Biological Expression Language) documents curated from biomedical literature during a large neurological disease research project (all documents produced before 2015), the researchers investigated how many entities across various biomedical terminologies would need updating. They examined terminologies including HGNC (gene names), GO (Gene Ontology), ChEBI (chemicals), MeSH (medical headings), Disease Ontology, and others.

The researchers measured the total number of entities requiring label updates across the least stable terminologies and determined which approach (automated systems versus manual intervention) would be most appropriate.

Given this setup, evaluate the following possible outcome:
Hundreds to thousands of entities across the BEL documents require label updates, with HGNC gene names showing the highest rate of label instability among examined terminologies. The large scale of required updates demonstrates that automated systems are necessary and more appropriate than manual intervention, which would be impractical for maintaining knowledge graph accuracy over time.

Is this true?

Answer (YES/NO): NO